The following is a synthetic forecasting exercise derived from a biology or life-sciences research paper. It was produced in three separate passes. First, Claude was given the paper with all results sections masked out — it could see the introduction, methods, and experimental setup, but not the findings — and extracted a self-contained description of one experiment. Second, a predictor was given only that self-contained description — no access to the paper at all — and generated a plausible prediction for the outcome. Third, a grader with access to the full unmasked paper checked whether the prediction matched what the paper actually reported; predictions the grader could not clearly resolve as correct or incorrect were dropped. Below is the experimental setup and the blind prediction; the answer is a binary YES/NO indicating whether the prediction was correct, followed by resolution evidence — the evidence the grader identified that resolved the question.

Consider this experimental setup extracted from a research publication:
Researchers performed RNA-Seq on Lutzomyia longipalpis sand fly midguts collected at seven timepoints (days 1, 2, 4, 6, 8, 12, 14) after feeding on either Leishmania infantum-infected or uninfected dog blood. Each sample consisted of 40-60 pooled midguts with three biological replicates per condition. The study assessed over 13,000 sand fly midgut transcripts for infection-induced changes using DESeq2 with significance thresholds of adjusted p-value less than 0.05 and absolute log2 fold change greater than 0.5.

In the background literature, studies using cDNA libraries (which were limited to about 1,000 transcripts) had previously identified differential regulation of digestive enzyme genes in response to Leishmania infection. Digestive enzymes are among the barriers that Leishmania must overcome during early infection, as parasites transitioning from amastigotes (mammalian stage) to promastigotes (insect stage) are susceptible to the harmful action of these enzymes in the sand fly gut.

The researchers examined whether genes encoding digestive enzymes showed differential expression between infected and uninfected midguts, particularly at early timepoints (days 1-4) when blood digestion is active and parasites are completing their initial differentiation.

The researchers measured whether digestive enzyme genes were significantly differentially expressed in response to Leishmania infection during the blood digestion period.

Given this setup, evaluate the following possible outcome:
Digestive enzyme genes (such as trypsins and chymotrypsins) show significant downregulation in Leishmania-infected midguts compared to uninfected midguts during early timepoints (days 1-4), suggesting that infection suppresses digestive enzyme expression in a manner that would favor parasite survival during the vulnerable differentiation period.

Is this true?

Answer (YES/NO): YES